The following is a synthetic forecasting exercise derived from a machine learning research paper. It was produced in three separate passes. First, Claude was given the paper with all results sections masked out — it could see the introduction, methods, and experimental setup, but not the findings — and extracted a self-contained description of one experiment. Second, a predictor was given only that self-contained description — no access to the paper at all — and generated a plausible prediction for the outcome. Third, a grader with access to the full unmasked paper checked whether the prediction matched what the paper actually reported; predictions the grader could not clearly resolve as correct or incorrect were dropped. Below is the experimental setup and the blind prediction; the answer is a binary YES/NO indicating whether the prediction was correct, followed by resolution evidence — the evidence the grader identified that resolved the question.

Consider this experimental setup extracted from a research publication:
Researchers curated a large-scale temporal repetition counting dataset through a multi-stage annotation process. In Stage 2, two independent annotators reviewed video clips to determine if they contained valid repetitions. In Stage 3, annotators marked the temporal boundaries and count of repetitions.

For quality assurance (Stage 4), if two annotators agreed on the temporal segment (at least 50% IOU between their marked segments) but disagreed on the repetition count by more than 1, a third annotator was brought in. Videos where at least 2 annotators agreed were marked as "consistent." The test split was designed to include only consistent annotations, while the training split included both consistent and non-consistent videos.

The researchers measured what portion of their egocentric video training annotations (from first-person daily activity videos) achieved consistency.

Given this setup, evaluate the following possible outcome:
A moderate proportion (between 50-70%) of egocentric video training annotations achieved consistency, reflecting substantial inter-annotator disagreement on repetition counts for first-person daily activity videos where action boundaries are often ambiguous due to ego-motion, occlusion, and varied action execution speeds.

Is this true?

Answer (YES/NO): NO